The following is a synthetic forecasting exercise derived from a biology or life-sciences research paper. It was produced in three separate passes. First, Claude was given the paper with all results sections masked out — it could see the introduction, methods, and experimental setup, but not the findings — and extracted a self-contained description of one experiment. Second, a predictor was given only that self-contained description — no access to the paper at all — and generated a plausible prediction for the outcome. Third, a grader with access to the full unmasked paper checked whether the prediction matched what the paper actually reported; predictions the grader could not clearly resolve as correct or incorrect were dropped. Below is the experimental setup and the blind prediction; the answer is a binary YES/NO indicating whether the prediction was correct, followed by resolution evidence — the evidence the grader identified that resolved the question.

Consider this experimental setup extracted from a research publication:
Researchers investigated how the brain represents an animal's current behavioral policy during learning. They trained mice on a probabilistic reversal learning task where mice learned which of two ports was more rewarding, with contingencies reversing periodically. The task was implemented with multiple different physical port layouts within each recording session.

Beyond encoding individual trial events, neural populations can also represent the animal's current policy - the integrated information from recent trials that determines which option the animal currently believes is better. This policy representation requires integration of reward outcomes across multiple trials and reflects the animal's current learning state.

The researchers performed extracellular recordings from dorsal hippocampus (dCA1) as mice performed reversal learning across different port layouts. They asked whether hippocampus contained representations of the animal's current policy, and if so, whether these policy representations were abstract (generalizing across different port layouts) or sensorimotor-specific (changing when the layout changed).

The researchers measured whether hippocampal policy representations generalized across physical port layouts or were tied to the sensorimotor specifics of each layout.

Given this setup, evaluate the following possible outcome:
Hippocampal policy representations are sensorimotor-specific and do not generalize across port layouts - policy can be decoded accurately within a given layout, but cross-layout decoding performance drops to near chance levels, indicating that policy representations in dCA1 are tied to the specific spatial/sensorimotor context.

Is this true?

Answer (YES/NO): YES